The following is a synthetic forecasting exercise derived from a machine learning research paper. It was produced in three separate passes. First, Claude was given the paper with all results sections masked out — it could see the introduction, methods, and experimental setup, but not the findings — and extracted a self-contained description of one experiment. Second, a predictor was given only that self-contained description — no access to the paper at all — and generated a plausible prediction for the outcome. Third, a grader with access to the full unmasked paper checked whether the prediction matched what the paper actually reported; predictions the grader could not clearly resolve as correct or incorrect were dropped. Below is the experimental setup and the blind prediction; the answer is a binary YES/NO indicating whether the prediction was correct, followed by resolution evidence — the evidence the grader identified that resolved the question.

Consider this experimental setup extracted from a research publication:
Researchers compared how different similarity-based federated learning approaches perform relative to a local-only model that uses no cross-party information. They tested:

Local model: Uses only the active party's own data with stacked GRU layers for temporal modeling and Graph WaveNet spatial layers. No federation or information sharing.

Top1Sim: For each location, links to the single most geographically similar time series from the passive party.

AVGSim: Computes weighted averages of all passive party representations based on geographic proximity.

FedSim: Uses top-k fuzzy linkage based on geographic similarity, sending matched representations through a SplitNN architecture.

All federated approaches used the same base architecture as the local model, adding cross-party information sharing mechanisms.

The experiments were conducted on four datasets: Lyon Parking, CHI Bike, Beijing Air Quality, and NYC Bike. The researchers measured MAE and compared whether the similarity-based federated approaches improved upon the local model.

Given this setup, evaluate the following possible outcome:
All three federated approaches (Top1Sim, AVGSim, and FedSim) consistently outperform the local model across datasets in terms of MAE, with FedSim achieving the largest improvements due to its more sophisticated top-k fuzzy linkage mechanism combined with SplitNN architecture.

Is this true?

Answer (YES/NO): NO